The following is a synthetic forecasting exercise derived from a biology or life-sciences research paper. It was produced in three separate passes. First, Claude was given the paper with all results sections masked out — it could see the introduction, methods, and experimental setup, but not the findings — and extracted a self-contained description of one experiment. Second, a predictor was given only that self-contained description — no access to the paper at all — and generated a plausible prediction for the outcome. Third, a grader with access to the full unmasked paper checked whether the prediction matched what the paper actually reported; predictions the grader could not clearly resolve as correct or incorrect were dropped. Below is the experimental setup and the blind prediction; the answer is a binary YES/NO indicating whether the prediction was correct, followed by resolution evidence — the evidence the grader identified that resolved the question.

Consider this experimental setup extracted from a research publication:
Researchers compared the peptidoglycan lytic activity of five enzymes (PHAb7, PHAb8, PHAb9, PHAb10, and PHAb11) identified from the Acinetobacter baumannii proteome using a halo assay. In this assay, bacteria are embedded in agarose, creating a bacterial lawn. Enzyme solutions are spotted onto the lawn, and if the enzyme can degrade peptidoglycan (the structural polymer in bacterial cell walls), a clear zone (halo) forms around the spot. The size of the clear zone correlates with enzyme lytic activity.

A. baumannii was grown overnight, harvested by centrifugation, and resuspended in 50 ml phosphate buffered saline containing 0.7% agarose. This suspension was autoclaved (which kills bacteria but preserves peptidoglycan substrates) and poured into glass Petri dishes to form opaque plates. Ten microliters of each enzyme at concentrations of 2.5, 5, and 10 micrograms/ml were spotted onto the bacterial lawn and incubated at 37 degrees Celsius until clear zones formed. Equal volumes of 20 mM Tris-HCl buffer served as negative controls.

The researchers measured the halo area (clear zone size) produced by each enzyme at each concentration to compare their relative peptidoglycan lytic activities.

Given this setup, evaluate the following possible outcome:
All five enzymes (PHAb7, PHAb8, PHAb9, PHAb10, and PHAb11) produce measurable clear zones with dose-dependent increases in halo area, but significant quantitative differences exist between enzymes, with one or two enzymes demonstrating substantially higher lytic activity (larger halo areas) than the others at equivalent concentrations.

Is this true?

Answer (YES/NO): YES